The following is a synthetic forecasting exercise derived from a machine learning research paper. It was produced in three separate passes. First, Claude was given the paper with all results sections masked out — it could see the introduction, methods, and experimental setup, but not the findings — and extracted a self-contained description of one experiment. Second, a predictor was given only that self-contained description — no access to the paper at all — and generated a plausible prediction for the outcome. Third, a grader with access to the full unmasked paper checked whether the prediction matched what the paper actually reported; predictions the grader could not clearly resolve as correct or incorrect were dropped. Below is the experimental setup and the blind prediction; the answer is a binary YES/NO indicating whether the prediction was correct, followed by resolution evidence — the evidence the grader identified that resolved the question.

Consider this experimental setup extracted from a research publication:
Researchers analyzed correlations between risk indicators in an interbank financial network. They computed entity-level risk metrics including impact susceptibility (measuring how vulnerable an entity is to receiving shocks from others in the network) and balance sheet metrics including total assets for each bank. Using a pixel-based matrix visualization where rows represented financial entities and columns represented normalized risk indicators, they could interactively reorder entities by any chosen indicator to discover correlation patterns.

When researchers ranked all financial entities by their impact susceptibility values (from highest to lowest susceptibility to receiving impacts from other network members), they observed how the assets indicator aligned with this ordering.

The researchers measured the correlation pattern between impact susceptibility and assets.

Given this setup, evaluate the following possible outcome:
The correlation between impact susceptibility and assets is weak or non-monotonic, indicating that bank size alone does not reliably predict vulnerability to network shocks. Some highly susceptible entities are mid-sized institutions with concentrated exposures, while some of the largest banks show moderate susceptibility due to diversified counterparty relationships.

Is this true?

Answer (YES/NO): NO